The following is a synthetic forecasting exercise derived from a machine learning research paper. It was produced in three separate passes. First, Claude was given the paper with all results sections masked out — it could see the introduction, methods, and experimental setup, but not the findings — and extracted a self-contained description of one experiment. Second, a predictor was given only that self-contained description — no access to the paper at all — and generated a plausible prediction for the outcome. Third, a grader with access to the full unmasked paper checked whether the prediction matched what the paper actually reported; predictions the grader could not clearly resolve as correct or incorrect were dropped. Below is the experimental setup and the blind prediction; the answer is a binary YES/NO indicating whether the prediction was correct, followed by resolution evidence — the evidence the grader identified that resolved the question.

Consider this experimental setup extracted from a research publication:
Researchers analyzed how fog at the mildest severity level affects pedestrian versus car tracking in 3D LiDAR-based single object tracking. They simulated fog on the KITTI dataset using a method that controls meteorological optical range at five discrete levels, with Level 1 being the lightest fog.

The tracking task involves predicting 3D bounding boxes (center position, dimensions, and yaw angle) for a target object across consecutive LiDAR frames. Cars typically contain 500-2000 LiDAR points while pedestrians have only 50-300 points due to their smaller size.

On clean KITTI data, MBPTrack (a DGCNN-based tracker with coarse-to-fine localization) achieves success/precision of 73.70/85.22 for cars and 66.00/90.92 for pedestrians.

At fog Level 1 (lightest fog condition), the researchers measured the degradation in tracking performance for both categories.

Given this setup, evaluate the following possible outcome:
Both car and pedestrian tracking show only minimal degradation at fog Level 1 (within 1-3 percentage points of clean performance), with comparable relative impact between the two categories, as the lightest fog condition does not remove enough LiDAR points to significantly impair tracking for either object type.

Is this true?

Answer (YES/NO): NO